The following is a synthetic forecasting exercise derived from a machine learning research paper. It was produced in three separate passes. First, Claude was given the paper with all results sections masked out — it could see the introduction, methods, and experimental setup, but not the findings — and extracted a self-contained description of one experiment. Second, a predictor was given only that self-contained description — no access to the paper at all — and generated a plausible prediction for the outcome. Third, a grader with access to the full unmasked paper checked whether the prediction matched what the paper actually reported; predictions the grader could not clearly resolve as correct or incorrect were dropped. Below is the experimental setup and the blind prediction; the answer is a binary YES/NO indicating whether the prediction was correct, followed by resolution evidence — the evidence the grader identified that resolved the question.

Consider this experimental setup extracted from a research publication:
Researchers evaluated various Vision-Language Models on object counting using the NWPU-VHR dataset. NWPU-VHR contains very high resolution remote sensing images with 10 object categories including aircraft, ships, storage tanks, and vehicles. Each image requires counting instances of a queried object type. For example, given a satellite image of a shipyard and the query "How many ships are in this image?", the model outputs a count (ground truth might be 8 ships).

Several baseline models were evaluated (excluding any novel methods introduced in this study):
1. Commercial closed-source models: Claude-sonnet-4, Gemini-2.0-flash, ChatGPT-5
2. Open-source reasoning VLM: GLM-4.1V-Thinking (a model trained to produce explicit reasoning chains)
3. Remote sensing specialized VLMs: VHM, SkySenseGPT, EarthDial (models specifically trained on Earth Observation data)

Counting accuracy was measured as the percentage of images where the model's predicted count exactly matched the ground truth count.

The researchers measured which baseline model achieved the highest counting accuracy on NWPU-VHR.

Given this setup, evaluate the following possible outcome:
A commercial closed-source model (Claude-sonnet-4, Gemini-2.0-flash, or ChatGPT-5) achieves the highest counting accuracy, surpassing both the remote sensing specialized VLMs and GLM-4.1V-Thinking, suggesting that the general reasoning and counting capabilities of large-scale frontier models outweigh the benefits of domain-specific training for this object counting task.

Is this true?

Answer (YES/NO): YES